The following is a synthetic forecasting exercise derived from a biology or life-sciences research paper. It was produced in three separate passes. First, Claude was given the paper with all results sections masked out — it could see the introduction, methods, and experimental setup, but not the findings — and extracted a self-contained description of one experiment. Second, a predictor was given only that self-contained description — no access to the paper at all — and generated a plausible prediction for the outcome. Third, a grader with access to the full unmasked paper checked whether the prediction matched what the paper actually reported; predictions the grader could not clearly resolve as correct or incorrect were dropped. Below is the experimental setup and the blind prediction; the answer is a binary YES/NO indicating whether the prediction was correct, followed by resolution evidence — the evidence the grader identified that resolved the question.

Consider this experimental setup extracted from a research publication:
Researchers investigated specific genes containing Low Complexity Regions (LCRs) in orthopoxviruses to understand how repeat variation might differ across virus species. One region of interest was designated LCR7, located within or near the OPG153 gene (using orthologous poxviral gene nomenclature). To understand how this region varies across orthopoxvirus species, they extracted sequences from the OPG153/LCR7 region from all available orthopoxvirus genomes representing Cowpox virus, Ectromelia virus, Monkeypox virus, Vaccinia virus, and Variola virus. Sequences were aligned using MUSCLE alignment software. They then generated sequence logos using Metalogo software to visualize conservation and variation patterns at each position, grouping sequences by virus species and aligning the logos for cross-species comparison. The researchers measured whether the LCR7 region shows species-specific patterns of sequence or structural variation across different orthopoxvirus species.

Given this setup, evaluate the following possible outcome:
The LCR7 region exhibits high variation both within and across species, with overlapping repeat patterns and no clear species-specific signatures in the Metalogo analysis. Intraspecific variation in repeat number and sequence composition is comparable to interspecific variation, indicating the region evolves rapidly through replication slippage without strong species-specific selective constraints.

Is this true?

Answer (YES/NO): NO